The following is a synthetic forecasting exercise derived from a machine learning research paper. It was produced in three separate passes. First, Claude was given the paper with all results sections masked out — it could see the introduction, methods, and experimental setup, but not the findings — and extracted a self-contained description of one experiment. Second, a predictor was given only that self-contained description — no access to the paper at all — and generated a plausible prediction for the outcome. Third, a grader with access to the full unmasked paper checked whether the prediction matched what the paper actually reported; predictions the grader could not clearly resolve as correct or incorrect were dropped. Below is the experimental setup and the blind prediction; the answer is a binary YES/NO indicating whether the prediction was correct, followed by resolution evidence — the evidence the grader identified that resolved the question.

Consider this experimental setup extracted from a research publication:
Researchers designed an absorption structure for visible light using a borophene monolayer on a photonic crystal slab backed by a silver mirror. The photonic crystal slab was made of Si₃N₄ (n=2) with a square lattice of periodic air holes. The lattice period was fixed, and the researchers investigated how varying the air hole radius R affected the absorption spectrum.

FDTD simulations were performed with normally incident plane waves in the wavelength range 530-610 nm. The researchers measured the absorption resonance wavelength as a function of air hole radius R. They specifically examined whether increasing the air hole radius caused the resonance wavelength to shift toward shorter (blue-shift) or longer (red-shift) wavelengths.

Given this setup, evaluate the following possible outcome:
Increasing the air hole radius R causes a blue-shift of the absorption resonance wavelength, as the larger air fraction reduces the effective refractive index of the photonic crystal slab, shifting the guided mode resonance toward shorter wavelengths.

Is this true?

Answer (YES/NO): YES